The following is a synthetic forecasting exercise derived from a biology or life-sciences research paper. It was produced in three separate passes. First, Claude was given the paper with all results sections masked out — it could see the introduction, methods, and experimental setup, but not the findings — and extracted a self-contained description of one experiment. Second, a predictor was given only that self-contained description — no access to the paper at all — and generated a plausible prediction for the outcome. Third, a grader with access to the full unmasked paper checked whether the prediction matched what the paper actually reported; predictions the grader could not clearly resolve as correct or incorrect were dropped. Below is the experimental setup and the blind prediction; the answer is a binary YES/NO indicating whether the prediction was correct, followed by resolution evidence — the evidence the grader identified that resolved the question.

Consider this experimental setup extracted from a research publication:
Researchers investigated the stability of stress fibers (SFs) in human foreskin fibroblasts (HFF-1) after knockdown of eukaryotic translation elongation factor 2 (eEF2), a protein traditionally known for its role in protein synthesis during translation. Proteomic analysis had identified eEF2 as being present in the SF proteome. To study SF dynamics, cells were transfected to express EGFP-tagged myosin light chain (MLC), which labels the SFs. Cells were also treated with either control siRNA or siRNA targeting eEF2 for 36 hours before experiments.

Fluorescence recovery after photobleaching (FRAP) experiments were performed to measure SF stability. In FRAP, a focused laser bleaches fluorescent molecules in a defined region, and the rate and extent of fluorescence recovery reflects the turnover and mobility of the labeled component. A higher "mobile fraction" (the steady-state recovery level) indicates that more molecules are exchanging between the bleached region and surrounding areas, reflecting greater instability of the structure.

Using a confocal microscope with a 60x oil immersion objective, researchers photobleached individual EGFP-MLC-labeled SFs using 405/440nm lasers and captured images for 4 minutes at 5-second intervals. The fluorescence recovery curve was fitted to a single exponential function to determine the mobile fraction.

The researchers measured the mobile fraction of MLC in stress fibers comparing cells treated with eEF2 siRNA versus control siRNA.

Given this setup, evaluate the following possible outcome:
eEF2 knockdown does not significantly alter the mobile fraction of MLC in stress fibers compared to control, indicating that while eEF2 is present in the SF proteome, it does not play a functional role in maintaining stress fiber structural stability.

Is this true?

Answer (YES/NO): NO